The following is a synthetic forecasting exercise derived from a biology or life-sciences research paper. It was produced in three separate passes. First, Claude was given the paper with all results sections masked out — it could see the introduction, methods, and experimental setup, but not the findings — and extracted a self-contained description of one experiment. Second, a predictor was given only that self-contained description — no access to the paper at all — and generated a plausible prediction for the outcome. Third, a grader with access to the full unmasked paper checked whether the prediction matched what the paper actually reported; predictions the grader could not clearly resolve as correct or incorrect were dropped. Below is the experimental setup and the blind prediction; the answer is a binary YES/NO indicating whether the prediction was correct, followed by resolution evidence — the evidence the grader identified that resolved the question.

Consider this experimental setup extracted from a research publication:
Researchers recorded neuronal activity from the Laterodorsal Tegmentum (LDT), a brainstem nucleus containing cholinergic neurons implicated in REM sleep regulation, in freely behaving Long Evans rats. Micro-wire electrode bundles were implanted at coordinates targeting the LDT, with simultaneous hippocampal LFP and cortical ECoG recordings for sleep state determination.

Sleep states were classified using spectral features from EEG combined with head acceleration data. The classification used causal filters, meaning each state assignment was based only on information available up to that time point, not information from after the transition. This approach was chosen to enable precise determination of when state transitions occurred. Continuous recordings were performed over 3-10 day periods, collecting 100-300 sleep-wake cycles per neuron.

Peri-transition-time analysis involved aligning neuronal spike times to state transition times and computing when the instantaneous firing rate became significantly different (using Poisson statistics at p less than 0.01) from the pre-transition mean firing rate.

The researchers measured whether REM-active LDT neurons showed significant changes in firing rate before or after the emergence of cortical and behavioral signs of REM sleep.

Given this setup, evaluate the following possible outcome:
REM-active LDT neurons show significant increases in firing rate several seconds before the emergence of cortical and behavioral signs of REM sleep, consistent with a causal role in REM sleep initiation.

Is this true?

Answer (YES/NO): NO